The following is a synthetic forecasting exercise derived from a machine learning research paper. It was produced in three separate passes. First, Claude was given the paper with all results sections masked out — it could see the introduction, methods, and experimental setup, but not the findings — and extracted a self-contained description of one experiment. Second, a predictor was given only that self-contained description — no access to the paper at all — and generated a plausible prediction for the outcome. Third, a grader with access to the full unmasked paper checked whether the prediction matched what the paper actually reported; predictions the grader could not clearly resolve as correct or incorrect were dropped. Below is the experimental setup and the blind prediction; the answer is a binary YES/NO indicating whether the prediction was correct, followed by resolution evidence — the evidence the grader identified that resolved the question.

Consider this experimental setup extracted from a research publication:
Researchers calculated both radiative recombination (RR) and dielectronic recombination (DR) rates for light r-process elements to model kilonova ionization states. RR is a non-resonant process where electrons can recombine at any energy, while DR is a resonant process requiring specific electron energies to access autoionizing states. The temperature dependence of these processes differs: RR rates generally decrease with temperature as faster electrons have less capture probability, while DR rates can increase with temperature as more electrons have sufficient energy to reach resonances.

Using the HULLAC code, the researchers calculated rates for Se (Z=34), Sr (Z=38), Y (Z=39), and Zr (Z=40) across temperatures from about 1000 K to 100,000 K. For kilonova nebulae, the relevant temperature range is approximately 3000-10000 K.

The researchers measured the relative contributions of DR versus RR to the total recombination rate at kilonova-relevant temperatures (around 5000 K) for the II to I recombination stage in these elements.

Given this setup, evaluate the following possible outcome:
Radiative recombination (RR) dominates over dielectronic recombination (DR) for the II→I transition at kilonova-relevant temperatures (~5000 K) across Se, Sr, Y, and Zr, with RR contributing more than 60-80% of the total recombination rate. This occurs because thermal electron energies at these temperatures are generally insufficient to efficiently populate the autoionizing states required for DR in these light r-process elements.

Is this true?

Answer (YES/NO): NO